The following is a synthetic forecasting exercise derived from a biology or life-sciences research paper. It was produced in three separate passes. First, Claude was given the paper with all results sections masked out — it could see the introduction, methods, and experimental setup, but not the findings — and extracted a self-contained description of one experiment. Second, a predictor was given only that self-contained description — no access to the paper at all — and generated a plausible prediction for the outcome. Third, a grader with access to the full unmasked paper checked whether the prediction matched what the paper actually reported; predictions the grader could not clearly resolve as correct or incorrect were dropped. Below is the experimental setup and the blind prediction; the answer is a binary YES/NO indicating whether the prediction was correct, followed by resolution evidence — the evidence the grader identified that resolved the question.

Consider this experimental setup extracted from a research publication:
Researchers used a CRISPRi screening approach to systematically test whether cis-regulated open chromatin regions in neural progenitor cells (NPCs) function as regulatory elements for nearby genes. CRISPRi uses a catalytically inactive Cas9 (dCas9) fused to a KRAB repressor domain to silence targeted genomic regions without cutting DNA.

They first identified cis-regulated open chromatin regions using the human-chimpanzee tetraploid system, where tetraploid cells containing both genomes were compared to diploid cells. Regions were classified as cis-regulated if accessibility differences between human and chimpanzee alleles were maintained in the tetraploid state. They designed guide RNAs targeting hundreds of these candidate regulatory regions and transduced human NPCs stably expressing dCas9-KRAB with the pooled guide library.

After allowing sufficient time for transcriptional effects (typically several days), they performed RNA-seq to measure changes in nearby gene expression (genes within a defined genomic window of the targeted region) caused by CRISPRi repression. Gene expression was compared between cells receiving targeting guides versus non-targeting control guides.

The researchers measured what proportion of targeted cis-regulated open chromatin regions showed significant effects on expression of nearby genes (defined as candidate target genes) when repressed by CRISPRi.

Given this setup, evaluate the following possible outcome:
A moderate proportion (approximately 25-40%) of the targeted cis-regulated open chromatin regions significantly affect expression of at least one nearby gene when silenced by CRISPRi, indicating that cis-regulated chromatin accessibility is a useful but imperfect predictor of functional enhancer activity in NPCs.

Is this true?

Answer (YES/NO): NO